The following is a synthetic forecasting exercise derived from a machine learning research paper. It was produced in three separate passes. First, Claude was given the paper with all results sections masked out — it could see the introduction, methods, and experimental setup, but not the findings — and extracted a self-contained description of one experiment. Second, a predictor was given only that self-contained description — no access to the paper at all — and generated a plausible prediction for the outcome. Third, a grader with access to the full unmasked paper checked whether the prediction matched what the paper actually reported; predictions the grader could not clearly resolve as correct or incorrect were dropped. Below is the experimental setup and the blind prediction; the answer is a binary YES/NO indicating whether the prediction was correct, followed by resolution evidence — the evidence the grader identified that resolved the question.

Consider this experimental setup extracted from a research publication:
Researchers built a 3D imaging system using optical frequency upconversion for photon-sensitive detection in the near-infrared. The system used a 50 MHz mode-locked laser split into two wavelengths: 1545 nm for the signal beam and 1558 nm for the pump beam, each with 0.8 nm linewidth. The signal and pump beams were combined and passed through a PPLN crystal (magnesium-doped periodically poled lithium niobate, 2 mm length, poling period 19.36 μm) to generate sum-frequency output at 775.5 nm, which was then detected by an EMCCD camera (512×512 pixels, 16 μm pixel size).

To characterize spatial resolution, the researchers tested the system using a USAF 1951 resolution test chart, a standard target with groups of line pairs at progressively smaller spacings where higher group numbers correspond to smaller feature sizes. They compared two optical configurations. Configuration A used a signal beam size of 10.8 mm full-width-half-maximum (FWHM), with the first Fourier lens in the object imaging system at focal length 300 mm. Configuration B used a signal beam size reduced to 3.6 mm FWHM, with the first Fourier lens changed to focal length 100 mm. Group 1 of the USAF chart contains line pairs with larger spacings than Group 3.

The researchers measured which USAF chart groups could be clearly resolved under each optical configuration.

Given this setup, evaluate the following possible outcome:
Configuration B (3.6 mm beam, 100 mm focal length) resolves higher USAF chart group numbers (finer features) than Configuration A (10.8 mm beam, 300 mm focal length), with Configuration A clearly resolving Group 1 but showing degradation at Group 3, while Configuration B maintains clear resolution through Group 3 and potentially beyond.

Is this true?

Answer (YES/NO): YES